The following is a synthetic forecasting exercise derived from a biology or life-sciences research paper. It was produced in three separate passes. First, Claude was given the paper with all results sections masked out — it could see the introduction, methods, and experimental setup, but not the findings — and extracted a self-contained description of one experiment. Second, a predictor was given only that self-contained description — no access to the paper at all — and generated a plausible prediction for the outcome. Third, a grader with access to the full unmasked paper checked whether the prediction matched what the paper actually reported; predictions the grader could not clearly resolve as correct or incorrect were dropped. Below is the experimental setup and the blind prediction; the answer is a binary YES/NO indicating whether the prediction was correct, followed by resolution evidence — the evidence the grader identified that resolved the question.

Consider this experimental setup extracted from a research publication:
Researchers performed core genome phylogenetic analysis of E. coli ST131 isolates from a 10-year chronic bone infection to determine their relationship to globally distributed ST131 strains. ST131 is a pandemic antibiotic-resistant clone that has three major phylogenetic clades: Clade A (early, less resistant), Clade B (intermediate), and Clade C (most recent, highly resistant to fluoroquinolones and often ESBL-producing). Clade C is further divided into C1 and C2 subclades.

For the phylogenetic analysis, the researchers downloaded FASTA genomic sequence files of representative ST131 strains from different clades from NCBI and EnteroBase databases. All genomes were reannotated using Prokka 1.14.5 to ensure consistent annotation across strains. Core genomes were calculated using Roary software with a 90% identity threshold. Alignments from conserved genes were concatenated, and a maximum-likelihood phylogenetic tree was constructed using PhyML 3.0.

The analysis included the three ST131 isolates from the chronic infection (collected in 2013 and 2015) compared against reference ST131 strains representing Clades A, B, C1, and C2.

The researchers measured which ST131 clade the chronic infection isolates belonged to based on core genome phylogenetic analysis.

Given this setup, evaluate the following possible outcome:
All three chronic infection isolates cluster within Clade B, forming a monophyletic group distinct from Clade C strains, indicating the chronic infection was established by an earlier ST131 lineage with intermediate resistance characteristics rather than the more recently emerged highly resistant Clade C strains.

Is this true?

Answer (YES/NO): NO